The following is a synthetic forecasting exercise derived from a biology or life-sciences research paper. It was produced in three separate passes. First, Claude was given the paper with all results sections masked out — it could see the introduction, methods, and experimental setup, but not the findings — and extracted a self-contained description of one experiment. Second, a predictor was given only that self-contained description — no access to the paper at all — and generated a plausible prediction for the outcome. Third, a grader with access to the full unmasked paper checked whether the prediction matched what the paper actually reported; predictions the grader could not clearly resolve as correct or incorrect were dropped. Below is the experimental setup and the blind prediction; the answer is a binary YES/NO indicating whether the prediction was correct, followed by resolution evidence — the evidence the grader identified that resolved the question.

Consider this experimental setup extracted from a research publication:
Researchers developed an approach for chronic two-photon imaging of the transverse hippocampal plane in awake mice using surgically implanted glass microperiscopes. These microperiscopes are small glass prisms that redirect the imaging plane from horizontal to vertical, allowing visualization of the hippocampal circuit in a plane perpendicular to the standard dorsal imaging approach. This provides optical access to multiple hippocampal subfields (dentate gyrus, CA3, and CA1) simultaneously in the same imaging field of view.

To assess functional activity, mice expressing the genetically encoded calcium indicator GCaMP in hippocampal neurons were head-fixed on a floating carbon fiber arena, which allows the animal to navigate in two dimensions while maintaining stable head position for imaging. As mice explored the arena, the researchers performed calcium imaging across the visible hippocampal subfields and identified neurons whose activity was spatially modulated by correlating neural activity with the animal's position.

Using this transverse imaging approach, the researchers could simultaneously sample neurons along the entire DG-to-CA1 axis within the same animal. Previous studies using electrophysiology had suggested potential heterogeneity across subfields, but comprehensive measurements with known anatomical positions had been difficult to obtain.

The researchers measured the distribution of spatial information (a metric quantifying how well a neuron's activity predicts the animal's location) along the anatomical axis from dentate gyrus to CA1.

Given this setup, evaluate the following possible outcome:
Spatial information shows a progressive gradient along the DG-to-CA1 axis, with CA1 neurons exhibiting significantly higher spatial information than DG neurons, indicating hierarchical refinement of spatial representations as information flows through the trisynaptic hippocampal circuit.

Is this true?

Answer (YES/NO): NO